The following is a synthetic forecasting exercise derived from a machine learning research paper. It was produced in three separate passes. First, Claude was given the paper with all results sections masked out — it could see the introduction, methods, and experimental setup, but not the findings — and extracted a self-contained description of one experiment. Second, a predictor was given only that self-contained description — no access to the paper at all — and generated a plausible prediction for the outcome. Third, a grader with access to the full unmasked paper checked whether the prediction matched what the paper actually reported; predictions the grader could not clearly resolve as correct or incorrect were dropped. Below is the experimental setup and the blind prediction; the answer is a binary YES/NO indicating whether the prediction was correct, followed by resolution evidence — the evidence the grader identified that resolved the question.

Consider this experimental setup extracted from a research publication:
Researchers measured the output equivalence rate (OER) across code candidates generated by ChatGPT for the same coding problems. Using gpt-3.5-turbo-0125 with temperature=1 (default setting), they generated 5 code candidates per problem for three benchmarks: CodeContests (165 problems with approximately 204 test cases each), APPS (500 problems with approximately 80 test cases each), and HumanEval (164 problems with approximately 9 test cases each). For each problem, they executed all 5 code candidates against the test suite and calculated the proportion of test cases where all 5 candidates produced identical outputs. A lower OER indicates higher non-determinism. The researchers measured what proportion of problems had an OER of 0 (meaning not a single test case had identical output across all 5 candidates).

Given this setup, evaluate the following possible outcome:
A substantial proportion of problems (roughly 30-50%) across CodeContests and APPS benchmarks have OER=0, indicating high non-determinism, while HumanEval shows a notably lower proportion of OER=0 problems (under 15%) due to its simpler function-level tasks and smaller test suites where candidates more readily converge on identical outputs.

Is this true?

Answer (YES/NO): NO